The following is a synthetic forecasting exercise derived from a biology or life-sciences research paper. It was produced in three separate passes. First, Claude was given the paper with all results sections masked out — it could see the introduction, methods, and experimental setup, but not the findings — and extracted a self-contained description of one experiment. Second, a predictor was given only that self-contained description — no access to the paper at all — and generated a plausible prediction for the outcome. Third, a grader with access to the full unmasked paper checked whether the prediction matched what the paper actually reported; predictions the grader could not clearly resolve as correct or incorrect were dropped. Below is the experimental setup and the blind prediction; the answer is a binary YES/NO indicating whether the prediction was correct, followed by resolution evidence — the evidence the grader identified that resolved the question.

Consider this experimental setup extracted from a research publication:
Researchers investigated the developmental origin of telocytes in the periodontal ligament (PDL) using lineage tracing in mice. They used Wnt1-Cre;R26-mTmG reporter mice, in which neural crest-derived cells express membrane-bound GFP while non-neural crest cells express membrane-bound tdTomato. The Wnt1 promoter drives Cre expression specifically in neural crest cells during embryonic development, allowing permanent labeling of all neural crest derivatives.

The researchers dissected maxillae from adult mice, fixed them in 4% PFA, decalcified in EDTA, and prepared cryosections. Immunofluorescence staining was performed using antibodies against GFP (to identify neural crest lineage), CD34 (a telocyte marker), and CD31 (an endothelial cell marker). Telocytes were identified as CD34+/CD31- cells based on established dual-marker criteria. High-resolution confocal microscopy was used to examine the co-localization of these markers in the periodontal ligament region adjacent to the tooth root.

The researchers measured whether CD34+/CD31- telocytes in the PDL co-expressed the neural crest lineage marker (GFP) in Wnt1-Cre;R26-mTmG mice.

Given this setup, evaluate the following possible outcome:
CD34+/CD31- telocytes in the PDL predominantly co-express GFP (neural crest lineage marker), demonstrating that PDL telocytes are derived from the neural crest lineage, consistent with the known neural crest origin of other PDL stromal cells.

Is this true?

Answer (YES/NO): YES